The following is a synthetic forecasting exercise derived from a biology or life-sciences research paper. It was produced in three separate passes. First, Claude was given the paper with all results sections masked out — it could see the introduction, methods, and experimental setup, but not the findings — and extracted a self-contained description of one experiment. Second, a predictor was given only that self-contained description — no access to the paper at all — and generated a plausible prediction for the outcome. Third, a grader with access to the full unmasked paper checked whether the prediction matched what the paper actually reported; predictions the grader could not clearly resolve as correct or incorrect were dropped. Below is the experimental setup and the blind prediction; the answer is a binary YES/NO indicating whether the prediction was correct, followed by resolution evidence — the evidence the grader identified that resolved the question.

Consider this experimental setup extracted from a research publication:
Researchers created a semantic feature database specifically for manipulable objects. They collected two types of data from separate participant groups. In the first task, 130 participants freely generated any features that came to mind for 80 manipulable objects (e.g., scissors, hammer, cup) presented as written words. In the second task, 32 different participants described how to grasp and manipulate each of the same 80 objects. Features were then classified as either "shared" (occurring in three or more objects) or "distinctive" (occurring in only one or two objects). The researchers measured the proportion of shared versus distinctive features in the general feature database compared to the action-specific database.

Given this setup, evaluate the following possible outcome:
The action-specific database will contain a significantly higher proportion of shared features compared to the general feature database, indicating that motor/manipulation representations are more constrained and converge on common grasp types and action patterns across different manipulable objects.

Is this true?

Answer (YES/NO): YES